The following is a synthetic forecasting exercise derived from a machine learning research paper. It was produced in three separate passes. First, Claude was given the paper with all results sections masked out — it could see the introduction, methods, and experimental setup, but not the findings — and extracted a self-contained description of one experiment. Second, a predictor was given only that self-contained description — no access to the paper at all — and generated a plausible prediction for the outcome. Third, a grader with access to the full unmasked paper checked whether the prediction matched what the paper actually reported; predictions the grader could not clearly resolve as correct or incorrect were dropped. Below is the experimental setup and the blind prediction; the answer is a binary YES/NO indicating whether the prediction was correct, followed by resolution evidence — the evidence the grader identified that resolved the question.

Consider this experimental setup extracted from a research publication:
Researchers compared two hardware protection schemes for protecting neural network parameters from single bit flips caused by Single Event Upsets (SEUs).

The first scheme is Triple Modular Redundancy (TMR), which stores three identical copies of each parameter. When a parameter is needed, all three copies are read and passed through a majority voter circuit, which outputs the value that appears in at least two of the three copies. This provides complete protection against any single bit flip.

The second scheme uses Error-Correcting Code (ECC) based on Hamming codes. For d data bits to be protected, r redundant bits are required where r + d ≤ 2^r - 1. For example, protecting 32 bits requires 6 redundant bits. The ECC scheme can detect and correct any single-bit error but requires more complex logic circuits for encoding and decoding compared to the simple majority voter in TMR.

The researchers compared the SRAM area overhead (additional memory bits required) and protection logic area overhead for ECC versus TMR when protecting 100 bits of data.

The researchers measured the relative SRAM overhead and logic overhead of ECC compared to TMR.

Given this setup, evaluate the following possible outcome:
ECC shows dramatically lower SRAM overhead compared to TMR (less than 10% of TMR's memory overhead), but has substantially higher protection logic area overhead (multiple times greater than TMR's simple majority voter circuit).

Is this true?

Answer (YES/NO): YES